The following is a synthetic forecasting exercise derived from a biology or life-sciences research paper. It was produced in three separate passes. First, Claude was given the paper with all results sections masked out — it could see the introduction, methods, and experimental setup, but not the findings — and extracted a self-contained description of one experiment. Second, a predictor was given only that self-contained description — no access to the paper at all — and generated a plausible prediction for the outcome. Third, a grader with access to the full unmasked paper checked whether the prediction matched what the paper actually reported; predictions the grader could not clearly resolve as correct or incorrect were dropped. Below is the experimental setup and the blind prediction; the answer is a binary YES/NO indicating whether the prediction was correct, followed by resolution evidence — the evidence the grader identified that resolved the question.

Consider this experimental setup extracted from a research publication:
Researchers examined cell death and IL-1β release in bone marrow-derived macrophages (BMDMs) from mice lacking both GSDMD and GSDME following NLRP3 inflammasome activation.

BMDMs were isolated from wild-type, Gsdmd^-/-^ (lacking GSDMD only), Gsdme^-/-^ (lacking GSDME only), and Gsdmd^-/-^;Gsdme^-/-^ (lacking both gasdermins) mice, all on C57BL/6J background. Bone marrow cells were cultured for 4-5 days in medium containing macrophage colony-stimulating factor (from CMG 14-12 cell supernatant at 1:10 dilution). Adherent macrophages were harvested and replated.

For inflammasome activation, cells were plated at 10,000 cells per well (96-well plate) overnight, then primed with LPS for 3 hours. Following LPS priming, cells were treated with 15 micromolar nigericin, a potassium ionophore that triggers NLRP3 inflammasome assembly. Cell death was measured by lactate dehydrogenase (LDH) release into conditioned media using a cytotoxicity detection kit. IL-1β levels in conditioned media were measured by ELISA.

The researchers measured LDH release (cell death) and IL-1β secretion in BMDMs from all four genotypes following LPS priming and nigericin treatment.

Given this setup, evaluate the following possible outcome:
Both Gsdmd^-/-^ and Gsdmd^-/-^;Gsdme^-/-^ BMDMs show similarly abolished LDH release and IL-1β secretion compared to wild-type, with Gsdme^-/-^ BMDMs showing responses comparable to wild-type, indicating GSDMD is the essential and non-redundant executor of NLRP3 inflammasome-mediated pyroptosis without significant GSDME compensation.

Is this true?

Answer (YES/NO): NO